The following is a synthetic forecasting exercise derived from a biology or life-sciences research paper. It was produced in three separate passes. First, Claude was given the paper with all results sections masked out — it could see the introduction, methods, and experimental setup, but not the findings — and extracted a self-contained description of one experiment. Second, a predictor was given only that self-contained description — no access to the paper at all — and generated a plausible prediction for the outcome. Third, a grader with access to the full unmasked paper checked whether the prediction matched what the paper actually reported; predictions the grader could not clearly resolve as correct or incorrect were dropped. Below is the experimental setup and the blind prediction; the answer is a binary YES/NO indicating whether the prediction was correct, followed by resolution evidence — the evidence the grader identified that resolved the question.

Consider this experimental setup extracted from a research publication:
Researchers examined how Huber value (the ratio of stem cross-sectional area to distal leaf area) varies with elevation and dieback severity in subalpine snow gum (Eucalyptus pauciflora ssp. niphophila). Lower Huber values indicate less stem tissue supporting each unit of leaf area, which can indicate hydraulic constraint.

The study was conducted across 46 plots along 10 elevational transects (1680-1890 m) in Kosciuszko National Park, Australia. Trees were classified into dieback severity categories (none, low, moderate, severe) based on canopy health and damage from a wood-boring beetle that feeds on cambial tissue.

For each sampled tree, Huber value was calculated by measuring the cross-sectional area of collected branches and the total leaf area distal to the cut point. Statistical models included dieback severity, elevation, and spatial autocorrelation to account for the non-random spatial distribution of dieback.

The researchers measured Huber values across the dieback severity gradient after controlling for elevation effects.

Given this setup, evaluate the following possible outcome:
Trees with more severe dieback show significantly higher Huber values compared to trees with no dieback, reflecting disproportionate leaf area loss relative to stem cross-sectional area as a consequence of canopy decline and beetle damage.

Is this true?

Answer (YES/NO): YES